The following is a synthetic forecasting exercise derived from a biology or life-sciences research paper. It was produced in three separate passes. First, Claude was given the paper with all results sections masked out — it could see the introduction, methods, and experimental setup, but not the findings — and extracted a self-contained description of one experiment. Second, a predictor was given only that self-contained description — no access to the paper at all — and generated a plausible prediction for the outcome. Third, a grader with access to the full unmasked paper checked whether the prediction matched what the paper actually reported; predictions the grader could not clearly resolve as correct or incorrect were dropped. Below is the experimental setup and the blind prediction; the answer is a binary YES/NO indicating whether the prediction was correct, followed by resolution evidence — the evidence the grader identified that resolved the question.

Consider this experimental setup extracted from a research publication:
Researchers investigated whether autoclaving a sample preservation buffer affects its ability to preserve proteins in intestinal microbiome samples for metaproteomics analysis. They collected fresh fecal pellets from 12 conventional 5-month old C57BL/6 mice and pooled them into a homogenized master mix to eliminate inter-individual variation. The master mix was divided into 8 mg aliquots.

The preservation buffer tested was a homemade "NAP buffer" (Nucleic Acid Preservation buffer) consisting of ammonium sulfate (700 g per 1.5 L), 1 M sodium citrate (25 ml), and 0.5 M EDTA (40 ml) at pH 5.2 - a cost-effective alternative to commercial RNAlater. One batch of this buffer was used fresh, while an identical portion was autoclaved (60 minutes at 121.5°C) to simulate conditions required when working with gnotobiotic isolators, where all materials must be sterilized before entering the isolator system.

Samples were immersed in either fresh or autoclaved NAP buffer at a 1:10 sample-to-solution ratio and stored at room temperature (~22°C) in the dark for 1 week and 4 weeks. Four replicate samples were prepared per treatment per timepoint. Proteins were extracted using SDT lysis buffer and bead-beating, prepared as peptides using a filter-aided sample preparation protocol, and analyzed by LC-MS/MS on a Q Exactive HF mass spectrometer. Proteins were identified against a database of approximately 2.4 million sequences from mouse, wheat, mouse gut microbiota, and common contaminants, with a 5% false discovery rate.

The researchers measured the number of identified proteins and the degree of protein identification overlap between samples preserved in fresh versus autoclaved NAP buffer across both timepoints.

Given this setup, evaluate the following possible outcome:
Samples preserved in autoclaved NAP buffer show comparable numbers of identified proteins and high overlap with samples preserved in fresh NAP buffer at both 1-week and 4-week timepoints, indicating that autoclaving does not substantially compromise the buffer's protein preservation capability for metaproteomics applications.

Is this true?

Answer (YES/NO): YES